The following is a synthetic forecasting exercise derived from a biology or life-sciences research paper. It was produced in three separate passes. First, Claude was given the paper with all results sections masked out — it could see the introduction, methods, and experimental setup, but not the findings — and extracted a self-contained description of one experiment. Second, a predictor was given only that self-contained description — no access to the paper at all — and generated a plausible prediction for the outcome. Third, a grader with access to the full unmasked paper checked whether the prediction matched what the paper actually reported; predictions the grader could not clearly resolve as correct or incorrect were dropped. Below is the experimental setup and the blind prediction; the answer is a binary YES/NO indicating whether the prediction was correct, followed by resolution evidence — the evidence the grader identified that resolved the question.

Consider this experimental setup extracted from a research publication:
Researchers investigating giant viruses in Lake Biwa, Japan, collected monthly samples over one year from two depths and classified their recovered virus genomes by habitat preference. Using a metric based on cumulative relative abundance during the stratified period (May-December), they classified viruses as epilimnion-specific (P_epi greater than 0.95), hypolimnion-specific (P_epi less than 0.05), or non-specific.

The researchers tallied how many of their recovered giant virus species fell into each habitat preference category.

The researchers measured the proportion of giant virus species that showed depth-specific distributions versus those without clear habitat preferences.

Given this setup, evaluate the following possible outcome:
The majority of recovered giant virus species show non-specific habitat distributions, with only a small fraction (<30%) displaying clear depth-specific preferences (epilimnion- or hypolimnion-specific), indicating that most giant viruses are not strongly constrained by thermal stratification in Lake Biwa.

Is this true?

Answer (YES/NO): NO